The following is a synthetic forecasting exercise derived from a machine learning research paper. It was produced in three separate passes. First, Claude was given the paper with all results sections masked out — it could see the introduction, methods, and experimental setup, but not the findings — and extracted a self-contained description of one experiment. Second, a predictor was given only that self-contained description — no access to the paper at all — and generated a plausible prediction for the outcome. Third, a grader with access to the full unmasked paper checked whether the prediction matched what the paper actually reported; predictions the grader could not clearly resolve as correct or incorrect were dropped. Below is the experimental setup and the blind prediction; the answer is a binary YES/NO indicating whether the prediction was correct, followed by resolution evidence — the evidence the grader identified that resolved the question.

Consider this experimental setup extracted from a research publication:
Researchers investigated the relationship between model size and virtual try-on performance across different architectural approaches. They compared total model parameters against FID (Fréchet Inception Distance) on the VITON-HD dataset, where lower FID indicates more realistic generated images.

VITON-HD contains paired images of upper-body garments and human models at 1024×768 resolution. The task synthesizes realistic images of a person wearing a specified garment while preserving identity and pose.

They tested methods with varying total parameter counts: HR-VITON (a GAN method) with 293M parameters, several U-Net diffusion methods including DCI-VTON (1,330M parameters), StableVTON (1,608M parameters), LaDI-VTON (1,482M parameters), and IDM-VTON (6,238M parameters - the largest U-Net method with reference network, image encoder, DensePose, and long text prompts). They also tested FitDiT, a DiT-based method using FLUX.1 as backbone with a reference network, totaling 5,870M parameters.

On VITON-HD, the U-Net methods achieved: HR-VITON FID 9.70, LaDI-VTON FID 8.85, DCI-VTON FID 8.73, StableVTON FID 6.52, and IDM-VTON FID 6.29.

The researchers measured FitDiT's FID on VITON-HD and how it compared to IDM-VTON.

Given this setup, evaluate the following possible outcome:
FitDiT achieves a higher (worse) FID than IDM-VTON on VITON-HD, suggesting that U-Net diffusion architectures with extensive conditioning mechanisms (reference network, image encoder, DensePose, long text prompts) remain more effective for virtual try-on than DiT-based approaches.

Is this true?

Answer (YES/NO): NO